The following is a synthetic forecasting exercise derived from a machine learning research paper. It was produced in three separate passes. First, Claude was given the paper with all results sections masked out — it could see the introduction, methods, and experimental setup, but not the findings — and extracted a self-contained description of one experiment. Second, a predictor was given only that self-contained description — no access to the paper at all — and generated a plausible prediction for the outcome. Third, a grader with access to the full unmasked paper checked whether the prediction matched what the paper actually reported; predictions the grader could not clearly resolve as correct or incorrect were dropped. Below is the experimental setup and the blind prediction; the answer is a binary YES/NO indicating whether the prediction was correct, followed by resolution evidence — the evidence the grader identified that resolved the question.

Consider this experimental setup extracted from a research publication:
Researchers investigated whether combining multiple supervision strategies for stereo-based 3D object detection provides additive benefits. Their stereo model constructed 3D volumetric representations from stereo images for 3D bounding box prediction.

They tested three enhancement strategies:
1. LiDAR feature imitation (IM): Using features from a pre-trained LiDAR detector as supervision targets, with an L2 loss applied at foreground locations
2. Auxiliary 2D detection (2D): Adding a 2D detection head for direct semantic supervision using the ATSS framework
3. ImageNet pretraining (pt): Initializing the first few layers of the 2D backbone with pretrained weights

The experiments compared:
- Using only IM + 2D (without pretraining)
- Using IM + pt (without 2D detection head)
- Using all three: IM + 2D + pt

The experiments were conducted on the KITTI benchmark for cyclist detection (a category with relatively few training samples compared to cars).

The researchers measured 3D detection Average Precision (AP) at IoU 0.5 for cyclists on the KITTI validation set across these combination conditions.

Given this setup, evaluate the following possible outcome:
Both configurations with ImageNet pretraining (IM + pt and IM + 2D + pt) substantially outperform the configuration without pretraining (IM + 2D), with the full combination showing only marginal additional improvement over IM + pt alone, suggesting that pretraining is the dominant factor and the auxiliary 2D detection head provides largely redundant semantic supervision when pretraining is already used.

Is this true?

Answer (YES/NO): NO